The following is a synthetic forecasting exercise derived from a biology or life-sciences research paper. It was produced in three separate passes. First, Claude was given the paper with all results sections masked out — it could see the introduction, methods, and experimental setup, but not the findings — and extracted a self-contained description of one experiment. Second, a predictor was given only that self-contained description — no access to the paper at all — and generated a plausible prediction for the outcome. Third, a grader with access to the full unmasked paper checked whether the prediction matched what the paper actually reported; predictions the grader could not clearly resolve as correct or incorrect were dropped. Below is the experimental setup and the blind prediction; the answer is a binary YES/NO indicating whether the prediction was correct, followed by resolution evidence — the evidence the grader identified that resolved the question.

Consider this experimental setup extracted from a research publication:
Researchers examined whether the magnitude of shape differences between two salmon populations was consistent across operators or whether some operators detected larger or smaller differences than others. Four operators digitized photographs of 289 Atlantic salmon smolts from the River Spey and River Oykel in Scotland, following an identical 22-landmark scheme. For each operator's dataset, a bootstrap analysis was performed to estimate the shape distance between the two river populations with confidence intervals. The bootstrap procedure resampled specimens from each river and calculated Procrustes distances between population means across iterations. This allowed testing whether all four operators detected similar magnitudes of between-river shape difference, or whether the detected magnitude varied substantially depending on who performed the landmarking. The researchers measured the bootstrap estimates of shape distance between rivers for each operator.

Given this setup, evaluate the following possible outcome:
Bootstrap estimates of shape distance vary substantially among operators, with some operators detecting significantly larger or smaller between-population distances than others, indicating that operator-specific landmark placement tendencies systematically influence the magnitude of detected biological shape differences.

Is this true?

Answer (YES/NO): NO